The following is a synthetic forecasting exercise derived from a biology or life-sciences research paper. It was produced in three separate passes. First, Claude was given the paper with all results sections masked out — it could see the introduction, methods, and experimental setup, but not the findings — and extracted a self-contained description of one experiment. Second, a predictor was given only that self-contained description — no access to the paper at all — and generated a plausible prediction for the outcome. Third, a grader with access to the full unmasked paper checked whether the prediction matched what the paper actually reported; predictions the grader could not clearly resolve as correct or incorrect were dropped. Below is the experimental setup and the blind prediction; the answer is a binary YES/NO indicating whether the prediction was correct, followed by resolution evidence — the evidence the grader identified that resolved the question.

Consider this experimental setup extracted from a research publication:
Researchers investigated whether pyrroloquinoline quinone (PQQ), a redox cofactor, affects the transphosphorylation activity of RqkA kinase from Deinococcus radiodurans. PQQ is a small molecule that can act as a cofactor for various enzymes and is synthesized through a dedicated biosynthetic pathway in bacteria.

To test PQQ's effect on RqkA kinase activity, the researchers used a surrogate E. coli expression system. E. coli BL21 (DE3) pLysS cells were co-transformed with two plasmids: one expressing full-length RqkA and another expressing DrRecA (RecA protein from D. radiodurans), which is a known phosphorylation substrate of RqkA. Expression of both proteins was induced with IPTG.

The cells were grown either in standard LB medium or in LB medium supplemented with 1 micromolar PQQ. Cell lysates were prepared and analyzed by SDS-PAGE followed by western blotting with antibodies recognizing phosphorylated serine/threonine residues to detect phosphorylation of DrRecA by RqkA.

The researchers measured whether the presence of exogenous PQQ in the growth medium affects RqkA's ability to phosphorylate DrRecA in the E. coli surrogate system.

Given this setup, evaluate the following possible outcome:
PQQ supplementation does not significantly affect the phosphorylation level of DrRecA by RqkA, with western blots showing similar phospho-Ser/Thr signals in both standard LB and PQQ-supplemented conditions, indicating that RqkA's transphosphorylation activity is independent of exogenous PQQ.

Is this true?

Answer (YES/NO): NO